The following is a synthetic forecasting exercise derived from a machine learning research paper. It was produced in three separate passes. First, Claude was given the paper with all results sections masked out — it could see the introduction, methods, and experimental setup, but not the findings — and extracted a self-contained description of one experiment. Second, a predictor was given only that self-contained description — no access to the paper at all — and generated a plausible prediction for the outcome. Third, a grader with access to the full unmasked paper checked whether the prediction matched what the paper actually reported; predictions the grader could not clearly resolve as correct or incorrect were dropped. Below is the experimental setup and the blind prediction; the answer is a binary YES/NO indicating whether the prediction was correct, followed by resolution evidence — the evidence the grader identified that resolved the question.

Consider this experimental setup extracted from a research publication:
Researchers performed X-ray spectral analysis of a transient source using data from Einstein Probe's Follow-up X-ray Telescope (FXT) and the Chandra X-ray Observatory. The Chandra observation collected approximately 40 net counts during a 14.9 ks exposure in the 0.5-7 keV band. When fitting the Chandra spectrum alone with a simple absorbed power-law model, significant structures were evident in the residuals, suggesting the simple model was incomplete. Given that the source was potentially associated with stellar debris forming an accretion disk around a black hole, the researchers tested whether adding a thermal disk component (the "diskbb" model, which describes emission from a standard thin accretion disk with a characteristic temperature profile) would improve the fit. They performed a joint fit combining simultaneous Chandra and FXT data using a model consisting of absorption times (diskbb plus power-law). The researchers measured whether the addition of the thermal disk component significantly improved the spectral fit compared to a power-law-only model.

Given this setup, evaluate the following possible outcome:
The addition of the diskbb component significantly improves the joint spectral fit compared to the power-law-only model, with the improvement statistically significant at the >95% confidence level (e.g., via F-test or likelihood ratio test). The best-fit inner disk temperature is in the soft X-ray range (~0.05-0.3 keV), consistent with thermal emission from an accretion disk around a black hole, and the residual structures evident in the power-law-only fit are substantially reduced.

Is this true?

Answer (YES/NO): YES